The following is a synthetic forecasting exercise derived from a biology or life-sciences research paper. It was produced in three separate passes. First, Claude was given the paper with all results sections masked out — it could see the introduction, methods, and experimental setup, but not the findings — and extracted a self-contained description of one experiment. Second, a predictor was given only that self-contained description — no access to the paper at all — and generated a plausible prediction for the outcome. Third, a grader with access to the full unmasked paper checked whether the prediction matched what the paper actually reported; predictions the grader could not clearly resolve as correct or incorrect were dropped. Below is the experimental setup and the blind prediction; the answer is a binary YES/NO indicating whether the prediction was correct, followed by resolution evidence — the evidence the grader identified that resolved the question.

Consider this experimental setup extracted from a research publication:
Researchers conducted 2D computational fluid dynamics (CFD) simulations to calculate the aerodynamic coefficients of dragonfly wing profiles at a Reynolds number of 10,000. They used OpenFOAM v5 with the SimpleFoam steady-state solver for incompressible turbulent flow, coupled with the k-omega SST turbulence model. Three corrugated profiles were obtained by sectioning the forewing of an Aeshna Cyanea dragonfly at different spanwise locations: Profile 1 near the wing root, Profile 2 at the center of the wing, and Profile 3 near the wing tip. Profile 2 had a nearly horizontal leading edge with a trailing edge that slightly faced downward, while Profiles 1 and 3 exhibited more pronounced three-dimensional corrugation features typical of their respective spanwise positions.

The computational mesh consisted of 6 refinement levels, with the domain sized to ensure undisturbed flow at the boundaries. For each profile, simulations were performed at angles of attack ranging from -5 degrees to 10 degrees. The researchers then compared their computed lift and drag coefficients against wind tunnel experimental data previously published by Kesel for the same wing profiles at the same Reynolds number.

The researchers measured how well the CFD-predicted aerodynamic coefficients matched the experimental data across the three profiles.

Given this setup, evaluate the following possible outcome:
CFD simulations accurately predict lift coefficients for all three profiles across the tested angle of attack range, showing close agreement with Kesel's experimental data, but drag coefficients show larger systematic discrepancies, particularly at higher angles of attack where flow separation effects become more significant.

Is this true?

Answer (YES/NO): NO